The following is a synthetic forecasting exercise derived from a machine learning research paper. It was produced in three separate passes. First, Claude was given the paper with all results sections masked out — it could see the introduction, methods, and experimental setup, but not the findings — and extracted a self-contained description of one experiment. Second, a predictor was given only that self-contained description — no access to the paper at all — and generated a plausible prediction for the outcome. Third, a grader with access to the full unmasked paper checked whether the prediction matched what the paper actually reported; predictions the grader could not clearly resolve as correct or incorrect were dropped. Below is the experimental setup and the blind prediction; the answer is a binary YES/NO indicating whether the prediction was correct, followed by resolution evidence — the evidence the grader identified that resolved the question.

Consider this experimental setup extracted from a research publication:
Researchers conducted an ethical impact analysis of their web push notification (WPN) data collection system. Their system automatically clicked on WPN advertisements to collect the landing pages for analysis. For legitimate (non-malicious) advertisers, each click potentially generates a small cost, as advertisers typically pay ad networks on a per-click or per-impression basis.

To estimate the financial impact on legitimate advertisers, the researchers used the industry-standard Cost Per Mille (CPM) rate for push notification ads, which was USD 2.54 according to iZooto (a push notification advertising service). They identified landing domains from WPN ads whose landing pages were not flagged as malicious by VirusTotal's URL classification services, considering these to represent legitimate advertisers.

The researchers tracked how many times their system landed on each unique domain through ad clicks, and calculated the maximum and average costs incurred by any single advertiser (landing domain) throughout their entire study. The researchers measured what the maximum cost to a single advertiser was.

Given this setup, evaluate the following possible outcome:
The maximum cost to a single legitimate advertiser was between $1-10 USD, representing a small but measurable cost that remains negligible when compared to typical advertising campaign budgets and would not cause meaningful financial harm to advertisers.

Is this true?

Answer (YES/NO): YES